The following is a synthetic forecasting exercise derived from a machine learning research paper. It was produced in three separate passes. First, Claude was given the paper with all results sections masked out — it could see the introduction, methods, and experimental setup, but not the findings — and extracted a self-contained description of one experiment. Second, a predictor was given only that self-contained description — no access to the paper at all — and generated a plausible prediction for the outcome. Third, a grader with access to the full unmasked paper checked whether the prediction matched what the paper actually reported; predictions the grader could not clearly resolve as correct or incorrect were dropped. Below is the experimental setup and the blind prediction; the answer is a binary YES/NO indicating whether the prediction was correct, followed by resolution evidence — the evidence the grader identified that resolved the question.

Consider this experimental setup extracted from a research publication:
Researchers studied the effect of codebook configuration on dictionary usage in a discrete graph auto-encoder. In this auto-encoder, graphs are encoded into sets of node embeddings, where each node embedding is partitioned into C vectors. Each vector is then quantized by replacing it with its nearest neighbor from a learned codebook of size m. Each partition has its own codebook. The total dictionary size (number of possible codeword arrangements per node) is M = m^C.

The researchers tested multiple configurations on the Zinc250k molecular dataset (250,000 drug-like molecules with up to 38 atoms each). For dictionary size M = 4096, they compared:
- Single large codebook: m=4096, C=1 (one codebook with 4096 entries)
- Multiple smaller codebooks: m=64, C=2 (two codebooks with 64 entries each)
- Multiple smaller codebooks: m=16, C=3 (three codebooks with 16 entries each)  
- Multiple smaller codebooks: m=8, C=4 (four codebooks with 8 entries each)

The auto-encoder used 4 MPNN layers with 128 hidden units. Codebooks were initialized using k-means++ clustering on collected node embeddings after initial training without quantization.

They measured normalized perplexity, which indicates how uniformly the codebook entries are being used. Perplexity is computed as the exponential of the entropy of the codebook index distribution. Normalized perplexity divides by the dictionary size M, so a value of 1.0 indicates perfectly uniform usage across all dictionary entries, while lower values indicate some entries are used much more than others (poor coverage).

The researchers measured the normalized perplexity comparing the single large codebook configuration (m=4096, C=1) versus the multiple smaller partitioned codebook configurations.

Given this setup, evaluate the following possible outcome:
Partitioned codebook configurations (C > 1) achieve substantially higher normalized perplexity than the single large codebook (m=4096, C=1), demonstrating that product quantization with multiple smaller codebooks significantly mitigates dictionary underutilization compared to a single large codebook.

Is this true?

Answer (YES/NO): YES